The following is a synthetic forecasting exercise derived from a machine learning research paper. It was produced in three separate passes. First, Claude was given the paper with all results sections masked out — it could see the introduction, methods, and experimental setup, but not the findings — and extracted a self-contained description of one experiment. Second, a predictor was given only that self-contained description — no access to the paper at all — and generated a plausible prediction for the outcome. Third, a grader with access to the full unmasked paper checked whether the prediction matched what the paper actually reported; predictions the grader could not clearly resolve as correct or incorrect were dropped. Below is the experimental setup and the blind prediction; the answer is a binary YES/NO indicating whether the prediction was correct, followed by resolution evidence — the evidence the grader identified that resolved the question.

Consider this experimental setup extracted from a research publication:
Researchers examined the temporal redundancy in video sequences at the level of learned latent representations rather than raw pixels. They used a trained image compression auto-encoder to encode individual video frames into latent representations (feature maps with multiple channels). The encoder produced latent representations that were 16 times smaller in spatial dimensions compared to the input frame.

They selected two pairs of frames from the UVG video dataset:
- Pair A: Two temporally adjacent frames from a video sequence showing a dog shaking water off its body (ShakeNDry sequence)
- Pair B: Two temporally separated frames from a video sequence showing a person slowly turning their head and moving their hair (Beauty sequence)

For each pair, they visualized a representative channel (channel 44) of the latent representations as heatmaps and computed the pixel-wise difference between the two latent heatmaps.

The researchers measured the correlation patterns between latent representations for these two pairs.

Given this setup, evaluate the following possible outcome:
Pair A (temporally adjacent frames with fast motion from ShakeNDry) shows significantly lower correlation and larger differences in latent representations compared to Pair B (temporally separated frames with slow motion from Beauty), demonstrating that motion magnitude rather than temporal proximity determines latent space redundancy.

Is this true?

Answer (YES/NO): NO